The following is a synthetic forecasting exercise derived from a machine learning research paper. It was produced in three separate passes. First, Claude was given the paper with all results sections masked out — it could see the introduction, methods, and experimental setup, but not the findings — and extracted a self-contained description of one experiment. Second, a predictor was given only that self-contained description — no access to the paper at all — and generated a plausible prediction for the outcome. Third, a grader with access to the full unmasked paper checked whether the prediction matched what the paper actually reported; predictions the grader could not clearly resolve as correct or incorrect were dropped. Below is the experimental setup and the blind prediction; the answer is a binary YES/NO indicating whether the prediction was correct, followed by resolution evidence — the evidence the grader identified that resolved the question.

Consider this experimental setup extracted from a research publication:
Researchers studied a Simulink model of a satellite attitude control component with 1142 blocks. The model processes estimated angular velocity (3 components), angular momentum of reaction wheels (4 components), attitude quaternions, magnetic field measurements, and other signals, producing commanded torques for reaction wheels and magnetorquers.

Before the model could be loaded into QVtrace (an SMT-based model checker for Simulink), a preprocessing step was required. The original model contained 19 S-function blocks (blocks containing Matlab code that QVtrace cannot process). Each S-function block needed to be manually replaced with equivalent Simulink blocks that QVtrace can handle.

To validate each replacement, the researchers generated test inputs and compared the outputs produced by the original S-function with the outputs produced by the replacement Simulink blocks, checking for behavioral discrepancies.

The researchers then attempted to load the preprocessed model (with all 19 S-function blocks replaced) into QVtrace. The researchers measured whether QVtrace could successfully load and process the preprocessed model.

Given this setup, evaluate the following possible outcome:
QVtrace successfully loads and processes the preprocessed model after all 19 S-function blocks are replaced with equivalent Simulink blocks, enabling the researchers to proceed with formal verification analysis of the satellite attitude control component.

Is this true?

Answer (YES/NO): YES